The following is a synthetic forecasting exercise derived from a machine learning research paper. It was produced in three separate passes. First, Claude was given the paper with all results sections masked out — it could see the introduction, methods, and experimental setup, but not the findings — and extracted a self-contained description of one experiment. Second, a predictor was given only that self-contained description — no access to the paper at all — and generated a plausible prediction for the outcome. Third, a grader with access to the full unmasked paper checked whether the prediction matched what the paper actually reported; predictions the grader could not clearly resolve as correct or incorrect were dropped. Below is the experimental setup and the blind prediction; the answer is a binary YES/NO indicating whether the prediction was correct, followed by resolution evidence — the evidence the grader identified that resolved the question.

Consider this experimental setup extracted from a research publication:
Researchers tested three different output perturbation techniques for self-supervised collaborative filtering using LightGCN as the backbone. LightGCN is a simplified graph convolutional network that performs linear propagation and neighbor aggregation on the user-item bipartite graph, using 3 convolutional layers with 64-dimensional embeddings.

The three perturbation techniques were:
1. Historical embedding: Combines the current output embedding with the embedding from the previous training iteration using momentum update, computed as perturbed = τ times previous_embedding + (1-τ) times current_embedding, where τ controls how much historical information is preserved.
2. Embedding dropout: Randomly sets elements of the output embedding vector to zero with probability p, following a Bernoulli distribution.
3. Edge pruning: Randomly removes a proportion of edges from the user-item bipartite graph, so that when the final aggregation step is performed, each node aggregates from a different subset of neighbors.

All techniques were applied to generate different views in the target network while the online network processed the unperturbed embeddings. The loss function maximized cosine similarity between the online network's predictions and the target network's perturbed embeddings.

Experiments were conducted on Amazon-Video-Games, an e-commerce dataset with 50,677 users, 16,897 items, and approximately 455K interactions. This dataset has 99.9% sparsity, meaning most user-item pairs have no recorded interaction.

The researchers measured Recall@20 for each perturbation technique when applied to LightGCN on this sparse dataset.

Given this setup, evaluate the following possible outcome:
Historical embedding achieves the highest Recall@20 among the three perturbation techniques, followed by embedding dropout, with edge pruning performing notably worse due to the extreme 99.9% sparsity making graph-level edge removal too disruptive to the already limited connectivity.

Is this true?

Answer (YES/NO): NO